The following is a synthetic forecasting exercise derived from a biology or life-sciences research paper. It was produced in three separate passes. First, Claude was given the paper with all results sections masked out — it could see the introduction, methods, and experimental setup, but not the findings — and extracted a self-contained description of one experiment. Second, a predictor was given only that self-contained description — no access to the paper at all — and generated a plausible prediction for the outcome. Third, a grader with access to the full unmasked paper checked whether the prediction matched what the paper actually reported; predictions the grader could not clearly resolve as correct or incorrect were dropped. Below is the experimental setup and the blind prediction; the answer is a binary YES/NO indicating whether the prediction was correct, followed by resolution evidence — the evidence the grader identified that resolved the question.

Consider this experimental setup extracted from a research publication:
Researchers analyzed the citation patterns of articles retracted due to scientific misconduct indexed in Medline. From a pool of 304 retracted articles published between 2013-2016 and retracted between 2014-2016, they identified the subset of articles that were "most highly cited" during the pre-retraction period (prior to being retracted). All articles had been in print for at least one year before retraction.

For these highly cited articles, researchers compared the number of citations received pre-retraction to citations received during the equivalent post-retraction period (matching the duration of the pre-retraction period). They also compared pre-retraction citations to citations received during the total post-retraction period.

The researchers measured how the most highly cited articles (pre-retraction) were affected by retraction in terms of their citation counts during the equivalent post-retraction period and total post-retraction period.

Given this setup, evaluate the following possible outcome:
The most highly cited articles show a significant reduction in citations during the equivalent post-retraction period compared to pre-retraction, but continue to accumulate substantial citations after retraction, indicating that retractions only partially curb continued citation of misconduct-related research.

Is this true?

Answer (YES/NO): YES